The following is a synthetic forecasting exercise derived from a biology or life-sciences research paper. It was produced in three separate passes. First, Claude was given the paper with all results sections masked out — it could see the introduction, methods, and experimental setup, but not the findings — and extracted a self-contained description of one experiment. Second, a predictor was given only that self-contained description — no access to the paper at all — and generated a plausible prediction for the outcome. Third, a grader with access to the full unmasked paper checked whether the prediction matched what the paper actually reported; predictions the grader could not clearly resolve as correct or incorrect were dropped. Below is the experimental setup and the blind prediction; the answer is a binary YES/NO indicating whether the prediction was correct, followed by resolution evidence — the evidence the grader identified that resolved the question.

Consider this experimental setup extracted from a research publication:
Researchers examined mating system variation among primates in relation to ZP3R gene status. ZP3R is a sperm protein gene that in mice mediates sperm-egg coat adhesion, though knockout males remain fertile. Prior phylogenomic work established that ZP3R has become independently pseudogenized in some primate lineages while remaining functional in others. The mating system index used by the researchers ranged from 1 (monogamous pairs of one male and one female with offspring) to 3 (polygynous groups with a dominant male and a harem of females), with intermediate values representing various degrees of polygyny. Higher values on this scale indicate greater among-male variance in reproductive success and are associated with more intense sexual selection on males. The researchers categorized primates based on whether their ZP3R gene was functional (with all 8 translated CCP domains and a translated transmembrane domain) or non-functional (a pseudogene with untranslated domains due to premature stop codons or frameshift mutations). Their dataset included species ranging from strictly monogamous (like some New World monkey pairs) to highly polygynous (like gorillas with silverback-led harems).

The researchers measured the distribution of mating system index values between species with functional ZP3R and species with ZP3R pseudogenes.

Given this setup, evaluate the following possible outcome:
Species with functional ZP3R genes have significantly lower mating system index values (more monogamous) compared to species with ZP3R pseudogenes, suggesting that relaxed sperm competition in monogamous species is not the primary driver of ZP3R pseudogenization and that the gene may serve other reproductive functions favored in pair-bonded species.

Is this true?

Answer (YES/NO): NO